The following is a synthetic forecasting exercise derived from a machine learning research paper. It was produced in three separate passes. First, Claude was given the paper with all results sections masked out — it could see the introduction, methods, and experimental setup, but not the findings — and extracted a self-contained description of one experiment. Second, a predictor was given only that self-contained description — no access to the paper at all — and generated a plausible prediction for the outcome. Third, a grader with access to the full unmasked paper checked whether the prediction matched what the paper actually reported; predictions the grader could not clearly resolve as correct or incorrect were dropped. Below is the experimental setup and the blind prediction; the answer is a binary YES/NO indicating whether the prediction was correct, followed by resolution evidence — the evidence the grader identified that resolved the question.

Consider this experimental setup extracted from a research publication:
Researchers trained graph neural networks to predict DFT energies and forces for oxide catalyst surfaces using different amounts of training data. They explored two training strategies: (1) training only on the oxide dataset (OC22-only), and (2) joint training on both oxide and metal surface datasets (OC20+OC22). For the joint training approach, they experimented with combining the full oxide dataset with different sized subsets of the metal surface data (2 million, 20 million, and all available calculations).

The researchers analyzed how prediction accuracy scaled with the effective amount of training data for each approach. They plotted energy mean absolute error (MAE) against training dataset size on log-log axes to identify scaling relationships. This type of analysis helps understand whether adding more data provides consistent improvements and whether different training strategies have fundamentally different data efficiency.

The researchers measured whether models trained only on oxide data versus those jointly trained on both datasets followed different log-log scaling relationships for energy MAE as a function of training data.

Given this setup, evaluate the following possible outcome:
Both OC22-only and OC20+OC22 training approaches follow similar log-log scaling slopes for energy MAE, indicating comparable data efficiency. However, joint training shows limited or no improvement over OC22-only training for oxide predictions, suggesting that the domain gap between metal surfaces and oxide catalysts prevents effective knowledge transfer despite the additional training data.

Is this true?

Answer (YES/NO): NO